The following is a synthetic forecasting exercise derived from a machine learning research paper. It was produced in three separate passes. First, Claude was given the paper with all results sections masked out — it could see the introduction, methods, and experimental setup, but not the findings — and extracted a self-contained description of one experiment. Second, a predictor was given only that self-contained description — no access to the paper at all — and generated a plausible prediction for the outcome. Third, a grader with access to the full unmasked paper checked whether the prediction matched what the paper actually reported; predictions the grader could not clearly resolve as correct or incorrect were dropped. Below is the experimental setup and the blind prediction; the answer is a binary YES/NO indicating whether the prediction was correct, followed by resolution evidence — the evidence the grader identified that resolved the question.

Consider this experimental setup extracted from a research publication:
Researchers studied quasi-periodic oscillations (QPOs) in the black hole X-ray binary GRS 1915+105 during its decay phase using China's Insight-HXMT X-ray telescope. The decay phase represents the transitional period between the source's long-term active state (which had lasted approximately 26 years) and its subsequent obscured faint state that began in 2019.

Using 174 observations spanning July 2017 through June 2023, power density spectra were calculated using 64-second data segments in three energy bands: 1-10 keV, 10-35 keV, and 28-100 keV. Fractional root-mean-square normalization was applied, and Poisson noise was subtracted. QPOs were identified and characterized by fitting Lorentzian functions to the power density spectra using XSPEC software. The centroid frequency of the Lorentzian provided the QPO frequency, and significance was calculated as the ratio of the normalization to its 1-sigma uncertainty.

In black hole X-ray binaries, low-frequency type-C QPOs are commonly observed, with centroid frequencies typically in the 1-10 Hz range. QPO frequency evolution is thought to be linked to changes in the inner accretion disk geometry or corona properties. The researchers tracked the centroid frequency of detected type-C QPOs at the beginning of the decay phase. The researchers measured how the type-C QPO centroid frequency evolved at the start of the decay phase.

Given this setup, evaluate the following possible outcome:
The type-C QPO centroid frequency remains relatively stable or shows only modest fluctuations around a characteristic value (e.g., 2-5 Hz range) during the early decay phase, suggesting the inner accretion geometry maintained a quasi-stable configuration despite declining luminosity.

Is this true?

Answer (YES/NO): NO